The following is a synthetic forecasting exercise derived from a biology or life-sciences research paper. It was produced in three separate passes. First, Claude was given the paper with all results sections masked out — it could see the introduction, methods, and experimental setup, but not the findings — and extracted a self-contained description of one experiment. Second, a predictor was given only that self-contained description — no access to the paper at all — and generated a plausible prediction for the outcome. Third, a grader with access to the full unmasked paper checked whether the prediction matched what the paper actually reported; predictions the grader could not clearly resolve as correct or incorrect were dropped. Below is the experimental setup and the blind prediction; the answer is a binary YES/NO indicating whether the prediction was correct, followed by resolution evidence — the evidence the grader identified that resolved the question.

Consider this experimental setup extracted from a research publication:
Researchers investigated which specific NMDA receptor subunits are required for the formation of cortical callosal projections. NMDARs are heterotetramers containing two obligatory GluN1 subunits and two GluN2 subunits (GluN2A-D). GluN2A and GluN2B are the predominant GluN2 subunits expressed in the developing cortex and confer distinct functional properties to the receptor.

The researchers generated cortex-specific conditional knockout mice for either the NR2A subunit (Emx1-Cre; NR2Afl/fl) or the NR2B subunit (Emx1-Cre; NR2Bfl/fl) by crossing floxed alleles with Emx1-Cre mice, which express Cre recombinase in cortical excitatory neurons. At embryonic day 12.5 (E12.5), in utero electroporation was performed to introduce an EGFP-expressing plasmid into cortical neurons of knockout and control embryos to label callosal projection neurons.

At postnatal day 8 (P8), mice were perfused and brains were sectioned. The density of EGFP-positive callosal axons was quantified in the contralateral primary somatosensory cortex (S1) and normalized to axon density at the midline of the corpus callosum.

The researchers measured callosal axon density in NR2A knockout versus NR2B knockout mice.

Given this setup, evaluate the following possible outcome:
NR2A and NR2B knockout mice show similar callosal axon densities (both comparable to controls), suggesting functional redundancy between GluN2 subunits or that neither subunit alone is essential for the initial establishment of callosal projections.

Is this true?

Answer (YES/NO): NO